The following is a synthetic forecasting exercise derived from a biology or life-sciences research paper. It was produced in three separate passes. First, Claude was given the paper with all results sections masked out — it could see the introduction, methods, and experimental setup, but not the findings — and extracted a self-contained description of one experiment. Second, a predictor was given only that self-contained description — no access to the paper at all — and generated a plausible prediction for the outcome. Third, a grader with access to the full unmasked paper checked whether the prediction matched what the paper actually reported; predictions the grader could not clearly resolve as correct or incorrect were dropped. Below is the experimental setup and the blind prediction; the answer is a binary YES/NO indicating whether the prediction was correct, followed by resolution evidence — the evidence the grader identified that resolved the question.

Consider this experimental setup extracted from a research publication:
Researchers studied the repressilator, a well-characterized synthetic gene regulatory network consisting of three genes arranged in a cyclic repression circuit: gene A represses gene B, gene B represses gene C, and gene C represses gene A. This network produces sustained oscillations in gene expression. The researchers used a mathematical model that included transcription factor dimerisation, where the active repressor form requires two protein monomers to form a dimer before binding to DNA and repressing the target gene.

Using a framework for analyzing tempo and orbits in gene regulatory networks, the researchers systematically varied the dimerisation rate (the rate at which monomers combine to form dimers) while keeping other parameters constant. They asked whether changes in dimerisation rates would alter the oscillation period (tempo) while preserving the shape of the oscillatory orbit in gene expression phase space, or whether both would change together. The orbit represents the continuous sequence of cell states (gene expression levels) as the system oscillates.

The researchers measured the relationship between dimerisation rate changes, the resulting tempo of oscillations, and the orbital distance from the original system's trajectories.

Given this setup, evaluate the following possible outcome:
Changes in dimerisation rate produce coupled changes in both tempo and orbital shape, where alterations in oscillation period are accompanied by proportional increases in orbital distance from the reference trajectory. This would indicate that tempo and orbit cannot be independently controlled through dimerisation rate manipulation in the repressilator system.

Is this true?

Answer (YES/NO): NO